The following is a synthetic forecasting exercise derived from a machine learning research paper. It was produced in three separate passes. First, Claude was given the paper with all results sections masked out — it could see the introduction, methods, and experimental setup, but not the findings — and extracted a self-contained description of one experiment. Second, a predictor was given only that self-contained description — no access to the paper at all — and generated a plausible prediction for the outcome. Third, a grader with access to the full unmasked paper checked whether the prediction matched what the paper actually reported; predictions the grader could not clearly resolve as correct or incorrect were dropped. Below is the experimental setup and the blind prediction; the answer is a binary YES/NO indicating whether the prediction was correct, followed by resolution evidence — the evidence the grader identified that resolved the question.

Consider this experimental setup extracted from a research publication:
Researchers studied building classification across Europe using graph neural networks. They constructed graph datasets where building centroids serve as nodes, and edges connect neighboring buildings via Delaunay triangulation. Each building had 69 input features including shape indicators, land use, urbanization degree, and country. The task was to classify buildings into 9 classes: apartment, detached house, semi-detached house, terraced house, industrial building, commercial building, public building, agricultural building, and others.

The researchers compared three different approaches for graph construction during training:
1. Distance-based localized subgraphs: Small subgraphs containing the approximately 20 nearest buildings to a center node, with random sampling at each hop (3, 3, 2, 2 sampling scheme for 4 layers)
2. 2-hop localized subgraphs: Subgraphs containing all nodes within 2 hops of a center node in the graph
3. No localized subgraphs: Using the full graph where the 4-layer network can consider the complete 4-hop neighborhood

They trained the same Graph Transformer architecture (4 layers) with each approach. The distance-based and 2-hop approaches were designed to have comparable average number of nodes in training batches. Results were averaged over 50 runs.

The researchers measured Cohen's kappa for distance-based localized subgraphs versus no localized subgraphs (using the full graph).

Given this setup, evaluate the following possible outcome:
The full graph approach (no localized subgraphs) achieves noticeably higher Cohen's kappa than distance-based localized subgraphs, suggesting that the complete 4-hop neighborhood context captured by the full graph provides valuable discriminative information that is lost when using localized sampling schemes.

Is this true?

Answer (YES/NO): NO